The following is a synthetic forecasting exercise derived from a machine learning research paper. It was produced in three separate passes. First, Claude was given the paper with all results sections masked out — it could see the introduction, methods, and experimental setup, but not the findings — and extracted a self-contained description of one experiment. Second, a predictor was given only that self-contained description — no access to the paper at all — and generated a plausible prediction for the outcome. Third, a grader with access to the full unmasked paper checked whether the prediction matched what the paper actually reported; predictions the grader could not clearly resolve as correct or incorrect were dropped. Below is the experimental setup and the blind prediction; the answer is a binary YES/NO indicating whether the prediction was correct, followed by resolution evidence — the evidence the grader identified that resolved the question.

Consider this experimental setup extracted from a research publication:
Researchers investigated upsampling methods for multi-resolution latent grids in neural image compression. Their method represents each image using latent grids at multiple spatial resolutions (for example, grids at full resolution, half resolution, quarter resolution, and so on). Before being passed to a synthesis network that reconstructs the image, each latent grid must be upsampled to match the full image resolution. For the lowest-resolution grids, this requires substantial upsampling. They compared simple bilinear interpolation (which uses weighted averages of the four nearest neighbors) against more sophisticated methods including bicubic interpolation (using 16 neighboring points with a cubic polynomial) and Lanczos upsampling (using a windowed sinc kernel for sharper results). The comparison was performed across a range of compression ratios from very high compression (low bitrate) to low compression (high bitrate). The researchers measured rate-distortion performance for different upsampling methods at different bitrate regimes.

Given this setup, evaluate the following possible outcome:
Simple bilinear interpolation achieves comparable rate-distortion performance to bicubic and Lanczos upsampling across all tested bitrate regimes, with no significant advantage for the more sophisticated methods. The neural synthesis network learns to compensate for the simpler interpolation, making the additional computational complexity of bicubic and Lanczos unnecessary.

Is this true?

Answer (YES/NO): NO